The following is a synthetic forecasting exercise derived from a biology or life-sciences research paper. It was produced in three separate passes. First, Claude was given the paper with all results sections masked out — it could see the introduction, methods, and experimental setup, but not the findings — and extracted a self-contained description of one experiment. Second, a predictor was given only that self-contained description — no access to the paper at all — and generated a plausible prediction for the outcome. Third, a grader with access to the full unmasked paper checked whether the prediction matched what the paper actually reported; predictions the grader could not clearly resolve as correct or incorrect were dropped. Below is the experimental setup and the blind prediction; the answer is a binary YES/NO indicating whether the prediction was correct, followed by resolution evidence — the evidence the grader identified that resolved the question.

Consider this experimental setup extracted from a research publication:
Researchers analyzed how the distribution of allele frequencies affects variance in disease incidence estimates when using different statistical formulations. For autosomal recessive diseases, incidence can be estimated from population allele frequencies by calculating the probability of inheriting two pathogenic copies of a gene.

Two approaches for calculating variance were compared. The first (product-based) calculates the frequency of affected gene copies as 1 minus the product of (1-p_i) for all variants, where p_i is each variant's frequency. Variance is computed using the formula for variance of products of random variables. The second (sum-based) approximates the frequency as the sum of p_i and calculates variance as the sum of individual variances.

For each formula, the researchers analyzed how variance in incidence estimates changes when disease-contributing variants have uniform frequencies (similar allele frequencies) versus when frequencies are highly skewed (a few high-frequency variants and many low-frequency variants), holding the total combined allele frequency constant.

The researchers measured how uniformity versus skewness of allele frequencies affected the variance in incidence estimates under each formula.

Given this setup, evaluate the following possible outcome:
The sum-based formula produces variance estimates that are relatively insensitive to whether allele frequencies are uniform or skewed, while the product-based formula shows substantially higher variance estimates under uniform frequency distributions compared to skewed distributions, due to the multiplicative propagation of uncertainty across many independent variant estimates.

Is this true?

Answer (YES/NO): NO